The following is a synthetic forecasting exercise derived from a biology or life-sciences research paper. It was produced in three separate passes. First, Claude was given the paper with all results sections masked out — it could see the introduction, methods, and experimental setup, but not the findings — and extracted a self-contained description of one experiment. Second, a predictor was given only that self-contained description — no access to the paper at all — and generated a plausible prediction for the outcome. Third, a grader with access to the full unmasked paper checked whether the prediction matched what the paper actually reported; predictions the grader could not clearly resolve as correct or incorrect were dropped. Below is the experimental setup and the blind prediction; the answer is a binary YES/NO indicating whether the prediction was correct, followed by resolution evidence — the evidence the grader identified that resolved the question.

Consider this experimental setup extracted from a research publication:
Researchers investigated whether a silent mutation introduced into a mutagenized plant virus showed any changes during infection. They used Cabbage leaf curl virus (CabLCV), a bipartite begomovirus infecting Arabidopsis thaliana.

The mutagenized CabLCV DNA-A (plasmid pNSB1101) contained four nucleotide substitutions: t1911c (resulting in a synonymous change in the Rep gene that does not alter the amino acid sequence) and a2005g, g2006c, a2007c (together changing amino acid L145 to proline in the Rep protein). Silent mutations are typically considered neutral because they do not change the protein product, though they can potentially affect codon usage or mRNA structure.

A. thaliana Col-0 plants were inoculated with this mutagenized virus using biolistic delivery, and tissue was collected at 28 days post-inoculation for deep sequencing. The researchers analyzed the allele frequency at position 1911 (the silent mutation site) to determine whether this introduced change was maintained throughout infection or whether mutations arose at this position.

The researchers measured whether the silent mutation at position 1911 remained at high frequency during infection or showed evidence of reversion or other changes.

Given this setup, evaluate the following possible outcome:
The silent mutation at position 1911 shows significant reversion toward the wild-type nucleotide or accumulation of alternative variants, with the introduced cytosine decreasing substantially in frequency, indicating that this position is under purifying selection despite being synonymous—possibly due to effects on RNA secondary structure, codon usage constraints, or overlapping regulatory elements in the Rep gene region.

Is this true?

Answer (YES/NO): NO